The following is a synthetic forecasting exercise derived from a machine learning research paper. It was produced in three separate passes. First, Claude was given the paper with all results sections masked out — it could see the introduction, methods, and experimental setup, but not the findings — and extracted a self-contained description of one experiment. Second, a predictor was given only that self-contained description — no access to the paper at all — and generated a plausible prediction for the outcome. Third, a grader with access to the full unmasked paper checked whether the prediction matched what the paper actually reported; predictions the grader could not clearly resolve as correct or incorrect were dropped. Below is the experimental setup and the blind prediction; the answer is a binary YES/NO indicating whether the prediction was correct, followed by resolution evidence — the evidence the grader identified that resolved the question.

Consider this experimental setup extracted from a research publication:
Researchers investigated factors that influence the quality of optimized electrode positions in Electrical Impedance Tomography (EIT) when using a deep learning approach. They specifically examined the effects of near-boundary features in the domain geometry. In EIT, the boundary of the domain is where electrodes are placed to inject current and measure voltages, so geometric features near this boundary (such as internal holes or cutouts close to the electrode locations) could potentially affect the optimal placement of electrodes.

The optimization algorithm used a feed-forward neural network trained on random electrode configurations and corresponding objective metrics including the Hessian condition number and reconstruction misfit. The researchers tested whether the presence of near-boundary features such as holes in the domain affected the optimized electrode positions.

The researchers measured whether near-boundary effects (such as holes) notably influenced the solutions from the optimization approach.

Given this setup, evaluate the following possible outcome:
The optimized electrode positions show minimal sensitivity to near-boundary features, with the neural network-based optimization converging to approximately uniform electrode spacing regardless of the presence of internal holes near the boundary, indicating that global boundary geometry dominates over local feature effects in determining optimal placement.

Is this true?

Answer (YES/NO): NO